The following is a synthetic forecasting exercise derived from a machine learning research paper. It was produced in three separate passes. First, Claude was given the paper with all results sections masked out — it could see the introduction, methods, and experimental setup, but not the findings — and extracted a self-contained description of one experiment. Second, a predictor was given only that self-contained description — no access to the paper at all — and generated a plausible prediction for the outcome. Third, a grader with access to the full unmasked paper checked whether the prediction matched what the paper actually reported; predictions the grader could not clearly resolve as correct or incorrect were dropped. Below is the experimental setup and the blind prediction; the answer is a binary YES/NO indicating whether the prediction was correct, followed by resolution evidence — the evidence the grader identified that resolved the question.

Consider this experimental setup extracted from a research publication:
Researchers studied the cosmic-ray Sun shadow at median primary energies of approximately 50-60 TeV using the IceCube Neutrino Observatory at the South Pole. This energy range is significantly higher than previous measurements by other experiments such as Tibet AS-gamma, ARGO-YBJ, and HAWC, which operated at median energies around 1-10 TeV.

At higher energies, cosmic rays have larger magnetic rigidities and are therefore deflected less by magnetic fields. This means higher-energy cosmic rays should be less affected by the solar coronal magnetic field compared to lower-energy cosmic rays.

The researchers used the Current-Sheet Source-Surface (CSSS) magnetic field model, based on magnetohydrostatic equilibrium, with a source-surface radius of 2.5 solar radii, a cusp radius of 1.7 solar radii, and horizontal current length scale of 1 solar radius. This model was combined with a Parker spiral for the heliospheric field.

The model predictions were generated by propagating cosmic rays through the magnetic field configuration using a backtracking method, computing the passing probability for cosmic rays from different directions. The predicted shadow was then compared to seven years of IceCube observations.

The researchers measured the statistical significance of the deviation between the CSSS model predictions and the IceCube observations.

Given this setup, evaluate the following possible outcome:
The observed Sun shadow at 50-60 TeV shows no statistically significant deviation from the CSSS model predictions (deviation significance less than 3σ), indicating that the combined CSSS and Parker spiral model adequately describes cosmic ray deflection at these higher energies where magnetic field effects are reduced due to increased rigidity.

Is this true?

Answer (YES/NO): YES